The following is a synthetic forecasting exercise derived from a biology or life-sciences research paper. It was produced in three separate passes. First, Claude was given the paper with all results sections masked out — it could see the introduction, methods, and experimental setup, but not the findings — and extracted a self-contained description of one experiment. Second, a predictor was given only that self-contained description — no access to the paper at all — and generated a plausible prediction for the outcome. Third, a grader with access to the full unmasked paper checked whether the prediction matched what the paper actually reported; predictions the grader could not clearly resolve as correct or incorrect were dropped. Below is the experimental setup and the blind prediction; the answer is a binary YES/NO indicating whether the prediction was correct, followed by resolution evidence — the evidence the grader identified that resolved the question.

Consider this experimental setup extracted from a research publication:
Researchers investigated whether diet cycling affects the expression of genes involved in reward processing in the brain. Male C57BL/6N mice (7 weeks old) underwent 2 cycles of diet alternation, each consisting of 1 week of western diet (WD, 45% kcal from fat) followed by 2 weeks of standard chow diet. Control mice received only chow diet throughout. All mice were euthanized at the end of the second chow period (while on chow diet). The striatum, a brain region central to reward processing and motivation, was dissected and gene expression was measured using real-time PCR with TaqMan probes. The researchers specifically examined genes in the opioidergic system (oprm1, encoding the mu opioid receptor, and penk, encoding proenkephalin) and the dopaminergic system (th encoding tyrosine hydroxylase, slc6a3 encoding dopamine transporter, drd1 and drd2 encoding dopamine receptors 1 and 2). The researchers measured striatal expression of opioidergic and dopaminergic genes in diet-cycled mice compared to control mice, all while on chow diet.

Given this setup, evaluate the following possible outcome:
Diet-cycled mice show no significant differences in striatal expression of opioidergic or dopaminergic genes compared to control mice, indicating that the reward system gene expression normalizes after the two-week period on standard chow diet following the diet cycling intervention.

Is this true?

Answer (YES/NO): NO